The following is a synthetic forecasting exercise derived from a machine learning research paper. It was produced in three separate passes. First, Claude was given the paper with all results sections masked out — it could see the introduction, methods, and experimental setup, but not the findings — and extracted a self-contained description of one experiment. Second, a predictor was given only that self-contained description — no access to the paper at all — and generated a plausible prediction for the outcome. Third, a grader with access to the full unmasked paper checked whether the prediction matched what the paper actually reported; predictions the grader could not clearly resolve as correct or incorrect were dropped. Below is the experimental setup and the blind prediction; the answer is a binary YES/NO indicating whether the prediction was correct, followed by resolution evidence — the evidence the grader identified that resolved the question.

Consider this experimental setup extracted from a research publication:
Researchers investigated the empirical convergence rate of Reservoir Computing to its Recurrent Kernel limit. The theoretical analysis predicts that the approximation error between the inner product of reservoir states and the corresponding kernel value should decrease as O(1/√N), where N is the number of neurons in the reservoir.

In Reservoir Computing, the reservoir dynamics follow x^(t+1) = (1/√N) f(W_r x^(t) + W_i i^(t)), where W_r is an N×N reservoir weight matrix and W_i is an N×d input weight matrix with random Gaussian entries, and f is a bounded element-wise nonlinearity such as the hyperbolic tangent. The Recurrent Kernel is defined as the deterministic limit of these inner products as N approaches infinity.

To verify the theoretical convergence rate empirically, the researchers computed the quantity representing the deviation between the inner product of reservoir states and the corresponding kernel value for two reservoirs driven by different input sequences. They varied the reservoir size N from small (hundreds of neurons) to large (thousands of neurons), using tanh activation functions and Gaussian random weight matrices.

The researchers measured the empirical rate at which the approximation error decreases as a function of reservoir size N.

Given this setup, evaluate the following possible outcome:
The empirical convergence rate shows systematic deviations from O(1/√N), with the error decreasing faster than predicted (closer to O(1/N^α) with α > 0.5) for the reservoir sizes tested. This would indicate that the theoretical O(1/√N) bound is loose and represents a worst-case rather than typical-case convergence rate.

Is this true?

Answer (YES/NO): NO